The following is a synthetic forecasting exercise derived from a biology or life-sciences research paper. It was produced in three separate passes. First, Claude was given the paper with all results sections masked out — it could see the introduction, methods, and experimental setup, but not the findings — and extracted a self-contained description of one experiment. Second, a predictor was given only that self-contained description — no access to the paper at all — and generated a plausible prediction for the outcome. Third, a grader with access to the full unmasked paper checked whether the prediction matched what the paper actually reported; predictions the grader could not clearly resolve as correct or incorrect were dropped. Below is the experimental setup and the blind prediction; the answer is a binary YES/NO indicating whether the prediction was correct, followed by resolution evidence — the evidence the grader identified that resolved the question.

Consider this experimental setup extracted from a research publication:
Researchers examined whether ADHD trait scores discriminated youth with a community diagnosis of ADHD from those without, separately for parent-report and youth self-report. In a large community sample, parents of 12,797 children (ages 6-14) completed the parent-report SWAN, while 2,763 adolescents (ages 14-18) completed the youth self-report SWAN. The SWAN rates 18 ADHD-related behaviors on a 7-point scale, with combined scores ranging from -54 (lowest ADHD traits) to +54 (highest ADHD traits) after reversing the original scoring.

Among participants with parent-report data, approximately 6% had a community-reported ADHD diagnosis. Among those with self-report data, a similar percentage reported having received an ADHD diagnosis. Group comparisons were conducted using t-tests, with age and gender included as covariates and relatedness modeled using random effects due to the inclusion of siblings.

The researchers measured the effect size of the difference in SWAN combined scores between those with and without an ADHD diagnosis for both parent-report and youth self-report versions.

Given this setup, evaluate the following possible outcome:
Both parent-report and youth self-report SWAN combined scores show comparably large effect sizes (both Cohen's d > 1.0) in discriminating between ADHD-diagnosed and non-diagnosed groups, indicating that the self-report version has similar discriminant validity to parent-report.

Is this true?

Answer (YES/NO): NO